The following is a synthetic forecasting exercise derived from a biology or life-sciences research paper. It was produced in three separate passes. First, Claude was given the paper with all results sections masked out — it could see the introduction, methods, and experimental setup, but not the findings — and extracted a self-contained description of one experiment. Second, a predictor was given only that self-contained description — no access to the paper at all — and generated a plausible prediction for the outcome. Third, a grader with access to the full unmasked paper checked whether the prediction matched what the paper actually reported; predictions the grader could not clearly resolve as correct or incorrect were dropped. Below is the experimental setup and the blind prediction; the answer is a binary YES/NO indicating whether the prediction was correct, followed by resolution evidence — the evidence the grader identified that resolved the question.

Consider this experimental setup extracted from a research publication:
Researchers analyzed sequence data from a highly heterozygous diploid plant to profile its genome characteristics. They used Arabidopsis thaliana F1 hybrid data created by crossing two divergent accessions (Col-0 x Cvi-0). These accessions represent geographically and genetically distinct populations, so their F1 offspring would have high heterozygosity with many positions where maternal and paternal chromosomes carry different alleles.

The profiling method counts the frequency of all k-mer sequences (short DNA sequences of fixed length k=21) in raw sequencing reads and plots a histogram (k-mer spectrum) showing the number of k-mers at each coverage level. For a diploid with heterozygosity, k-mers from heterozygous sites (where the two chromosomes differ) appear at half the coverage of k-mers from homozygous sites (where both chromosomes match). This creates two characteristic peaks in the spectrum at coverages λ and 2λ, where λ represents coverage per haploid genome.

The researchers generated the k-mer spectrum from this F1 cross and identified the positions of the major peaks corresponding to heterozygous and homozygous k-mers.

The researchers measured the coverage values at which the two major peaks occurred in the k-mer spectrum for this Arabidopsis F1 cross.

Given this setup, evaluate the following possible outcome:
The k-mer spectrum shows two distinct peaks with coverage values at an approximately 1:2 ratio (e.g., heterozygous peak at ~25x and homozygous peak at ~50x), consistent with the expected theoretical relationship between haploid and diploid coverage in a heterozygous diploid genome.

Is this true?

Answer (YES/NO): YES